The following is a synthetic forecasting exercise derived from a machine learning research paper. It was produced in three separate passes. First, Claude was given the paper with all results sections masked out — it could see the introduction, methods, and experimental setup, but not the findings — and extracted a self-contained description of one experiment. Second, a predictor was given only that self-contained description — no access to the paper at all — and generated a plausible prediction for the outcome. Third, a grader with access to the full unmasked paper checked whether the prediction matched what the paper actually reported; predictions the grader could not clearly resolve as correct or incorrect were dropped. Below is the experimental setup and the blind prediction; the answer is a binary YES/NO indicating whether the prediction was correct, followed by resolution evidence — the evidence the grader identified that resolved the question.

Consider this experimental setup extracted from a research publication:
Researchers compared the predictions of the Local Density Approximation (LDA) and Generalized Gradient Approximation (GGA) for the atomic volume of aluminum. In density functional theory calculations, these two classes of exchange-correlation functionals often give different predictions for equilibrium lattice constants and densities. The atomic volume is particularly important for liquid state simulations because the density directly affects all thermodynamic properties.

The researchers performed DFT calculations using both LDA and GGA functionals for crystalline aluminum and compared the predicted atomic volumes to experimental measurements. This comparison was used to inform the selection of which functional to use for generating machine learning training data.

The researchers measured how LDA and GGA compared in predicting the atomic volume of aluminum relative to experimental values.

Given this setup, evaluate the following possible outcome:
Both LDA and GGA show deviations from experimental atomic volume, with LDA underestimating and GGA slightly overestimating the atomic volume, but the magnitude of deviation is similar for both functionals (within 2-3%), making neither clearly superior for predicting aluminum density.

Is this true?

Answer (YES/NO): NO